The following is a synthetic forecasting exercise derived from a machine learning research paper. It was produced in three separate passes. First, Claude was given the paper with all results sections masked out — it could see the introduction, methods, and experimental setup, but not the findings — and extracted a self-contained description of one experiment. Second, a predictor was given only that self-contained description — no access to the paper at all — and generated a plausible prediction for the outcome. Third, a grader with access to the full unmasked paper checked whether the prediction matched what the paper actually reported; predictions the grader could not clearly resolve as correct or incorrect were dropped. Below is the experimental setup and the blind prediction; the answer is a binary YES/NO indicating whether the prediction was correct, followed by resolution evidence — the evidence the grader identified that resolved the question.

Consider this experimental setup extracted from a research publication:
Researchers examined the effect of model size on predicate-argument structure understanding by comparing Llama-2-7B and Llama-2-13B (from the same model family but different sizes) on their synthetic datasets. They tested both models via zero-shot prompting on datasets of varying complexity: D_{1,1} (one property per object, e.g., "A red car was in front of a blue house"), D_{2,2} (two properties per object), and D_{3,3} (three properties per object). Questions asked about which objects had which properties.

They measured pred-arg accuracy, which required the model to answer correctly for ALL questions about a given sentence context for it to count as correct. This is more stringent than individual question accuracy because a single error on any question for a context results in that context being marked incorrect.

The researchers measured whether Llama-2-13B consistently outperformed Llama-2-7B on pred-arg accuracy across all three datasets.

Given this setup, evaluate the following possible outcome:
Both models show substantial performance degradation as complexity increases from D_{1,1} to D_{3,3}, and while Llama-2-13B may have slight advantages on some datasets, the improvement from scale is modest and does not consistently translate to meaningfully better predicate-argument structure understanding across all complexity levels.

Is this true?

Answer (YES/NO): NO